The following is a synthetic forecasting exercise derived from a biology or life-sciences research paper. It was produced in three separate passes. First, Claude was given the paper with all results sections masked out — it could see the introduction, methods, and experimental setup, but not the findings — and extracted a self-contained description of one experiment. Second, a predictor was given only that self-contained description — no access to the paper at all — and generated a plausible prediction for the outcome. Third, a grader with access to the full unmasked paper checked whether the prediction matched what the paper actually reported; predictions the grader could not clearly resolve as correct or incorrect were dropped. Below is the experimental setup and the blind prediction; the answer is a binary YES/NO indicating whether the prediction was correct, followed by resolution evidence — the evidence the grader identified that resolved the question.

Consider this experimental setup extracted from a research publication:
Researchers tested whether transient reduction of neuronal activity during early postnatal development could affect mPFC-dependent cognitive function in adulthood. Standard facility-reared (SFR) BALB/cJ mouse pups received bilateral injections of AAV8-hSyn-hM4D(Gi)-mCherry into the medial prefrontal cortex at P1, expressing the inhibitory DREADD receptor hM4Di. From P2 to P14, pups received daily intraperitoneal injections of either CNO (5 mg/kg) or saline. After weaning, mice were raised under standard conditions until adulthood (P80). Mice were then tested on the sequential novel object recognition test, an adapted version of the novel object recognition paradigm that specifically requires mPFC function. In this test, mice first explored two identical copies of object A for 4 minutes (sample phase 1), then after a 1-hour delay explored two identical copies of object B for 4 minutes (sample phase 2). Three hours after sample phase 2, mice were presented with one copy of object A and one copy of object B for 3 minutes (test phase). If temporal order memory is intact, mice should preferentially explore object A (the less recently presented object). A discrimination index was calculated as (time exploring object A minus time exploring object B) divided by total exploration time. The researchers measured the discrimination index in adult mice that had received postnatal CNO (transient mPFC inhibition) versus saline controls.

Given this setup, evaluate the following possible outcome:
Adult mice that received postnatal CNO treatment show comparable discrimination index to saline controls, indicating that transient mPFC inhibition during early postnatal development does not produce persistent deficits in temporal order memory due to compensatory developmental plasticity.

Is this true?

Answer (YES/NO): NO